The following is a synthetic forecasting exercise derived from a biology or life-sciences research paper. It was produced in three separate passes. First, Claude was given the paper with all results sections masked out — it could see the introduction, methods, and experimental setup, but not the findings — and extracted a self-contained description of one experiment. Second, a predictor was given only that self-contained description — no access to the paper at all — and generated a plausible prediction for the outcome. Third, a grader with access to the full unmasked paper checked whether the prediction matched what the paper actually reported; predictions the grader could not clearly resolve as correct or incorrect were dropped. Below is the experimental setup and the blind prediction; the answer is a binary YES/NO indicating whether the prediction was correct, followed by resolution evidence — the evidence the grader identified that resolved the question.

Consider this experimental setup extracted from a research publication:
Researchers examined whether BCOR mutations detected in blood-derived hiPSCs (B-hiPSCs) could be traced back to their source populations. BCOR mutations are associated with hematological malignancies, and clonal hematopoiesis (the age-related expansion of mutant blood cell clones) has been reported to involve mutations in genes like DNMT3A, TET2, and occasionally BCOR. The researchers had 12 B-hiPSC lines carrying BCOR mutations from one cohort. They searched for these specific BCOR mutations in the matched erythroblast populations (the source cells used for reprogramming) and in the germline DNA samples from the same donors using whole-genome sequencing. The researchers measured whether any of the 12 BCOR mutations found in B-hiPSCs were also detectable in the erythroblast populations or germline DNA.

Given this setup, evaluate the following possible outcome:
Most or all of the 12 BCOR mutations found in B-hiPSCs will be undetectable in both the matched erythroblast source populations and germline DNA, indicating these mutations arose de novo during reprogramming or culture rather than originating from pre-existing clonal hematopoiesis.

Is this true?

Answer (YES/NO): YES